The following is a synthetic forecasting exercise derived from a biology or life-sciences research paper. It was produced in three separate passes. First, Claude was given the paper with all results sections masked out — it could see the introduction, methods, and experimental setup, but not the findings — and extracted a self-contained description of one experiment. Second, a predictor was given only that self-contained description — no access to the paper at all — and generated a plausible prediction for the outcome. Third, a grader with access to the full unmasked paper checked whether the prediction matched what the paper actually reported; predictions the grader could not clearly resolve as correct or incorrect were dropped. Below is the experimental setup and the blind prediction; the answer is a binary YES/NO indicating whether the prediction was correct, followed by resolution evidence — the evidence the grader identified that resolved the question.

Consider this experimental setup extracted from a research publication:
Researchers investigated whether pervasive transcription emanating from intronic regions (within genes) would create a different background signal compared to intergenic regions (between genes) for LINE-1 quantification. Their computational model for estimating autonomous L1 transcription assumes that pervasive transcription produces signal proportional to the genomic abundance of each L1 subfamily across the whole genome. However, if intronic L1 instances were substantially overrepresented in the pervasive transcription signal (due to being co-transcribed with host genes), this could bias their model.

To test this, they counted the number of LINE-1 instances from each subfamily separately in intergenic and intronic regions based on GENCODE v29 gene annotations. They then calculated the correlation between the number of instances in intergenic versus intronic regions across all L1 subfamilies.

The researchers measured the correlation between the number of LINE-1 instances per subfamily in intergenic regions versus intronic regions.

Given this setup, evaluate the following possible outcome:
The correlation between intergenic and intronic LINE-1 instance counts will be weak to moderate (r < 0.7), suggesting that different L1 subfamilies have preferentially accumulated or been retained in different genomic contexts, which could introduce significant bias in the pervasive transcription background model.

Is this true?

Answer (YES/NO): NO